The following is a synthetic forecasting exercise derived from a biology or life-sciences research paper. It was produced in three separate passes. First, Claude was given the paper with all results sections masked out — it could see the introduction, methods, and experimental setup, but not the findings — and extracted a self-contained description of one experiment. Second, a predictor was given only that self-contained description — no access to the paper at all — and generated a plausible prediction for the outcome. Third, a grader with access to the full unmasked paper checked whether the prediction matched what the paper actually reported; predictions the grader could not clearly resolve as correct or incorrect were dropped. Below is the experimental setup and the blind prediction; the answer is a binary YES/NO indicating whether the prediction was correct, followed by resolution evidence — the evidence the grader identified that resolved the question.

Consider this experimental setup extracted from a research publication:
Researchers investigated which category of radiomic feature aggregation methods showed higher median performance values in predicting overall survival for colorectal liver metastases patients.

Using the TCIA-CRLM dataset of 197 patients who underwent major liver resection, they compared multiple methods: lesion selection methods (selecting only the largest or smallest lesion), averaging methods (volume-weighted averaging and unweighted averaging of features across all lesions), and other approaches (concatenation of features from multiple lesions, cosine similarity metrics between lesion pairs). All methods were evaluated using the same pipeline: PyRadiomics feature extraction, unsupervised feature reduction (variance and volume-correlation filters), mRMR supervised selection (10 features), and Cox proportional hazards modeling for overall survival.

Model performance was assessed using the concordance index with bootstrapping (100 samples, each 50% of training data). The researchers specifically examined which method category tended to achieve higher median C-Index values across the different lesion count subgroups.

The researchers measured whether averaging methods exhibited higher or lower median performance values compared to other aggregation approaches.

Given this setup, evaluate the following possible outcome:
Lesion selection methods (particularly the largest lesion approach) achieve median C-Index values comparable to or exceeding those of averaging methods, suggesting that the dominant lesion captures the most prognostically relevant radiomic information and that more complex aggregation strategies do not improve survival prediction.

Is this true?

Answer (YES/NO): NO